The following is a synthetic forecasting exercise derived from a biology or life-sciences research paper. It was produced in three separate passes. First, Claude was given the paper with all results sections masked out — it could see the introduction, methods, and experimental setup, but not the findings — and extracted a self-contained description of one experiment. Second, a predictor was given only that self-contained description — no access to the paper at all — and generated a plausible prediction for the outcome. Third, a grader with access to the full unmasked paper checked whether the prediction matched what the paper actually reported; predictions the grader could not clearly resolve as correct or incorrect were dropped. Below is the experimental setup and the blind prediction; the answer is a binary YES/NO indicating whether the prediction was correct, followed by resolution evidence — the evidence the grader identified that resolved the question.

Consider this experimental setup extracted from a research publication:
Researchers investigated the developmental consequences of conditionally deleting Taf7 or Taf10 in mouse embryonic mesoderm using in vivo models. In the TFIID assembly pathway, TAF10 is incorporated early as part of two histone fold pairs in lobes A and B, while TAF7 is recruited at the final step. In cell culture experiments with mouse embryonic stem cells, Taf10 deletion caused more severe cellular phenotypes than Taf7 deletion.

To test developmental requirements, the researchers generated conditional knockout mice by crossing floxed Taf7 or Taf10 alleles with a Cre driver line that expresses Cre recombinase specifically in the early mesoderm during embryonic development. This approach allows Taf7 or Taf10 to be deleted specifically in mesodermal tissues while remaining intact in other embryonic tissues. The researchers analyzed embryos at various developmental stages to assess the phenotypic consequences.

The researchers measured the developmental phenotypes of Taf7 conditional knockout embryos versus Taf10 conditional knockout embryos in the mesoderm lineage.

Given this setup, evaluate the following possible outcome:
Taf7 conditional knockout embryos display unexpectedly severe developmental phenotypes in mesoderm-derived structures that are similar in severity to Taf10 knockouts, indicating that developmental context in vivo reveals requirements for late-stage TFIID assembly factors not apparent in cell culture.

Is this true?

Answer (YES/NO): NO